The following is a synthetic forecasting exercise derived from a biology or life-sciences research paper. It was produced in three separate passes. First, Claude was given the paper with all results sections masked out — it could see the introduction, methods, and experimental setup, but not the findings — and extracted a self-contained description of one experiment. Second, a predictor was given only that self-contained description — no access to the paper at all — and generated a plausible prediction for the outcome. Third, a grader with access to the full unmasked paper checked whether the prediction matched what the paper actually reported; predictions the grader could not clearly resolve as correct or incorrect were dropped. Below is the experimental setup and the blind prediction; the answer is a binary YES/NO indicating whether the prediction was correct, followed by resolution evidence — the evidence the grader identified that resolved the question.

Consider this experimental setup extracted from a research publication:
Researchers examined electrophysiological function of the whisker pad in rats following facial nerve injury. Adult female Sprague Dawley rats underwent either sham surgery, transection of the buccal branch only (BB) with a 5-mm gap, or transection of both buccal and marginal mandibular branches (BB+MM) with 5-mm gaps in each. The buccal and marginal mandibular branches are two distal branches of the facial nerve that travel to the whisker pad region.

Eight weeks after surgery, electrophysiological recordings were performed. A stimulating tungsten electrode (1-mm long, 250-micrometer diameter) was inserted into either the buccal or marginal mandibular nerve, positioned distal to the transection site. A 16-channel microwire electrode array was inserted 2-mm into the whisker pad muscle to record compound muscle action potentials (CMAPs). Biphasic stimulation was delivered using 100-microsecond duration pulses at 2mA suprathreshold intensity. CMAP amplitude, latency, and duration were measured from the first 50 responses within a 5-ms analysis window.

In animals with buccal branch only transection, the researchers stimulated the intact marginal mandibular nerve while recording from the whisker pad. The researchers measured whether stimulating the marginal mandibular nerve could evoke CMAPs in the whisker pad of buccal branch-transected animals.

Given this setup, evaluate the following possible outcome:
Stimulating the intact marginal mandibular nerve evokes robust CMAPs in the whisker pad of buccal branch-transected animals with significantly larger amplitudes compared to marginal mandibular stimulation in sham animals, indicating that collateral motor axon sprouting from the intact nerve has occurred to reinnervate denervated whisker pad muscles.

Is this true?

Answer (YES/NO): NO